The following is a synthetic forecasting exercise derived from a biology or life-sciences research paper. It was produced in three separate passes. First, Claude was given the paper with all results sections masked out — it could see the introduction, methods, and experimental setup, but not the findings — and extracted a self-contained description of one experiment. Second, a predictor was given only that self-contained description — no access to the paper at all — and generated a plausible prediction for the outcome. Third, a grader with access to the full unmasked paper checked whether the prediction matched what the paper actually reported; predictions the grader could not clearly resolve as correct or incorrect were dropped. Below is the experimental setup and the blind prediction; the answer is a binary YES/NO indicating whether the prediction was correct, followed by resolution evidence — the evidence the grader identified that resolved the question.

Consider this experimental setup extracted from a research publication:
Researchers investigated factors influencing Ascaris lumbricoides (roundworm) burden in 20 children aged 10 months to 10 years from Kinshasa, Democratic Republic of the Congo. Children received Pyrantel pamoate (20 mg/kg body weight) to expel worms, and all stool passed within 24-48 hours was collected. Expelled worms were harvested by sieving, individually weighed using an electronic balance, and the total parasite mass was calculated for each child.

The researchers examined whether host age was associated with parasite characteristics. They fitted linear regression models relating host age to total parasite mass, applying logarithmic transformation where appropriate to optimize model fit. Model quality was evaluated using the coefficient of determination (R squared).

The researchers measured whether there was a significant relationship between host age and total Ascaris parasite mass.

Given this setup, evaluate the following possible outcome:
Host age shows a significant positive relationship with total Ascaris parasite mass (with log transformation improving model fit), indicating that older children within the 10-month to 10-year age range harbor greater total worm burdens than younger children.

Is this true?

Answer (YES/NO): YES